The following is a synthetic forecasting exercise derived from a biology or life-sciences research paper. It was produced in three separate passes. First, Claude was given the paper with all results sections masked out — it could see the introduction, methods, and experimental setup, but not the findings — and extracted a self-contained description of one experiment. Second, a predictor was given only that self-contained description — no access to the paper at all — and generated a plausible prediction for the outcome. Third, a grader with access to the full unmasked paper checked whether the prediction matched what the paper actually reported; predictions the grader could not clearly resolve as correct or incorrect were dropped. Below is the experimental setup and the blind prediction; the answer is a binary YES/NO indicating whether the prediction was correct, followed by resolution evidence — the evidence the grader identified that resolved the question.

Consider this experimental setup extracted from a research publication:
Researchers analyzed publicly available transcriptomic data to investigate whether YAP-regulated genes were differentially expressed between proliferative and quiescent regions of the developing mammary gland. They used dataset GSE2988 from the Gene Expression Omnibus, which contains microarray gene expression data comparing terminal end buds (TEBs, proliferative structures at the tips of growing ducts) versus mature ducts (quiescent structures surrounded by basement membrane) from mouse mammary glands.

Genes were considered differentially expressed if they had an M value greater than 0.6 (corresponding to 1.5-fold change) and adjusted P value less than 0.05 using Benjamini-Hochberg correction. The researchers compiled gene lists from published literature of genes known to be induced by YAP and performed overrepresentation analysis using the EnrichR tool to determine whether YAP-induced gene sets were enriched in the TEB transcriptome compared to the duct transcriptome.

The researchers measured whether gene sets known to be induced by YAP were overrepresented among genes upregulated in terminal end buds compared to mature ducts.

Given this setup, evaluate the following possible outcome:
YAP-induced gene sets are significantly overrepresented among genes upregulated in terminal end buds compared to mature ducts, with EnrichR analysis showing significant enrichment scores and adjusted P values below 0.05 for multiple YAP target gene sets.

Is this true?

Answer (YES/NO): YES